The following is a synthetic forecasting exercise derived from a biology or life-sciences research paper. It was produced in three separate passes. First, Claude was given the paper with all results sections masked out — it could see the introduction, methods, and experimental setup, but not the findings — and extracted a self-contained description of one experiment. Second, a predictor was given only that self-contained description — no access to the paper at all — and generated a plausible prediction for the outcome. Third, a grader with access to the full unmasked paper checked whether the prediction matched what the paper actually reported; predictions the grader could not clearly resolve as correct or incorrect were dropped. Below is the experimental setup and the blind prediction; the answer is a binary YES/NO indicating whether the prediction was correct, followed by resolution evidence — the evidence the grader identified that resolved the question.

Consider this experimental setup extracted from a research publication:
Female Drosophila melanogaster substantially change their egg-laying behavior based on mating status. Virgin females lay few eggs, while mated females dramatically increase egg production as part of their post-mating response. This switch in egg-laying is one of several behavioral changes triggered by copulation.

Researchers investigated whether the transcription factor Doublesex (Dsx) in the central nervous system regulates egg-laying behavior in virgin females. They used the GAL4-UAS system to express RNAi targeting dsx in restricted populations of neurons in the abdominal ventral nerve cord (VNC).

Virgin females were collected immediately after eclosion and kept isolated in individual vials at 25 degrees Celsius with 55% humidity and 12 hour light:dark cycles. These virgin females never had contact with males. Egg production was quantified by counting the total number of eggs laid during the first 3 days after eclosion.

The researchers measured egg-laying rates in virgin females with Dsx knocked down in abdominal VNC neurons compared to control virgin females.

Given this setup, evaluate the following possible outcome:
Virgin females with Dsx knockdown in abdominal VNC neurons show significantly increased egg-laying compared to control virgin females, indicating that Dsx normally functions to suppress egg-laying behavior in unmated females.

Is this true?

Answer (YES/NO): YES